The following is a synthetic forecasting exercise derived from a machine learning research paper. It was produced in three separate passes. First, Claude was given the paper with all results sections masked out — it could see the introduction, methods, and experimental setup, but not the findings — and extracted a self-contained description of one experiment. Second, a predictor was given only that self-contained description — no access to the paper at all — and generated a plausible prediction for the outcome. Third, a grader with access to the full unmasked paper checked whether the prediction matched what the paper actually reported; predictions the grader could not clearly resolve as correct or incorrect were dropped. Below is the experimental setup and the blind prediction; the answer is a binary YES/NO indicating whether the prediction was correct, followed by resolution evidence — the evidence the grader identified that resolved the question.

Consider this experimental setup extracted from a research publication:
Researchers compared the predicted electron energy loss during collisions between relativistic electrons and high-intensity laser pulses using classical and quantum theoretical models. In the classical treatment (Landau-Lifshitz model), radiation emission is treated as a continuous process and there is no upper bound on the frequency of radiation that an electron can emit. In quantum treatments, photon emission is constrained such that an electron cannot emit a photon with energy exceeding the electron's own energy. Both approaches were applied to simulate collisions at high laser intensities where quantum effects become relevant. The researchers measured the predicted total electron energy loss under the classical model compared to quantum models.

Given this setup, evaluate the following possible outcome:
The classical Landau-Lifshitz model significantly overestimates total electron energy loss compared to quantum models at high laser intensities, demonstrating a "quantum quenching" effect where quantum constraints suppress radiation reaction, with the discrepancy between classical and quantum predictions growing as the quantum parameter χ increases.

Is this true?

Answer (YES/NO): YES